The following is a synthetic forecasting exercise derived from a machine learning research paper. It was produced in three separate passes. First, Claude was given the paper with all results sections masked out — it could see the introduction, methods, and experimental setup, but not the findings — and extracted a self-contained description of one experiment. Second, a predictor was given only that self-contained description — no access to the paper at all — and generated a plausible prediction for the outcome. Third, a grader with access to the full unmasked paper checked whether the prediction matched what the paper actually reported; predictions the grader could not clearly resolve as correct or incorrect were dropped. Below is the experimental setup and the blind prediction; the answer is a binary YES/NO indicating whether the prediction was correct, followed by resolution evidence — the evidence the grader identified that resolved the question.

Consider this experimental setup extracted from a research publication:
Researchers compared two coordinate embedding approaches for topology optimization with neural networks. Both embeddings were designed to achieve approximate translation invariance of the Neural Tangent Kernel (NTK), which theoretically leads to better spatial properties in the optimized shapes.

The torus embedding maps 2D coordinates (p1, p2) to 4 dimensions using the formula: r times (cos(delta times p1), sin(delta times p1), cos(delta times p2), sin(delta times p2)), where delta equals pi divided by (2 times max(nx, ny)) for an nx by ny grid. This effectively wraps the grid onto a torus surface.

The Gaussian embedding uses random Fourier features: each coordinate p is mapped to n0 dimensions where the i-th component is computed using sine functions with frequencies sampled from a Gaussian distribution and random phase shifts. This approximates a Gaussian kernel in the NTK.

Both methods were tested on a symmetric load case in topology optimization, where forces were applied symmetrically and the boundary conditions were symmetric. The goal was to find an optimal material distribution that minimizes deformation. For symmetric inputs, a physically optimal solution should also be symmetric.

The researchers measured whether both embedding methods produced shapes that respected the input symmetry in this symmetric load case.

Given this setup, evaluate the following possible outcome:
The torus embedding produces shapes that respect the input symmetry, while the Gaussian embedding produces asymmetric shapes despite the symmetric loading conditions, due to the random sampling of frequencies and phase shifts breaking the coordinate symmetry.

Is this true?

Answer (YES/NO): NO